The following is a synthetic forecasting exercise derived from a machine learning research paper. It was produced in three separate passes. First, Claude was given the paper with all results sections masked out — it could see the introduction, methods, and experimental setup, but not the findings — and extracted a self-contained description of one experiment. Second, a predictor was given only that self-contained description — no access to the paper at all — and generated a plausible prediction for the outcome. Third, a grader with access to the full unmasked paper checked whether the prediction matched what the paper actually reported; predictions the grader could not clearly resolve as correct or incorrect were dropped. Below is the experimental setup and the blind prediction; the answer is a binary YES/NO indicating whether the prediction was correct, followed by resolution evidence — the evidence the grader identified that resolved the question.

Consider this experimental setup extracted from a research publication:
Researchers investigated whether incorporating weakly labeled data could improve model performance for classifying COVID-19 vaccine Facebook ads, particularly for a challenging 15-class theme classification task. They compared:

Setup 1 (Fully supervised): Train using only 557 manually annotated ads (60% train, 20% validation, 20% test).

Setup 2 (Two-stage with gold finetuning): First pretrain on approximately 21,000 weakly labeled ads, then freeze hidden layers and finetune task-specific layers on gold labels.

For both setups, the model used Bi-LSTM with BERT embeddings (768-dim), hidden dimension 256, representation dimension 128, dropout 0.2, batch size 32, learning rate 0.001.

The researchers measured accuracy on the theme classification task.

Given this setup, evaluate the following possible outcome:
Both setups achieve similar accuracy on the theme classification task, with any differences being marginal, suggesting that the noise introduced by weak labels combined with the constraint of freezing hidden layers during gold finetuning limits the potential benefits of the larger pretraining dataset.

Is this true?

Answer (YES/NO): NO